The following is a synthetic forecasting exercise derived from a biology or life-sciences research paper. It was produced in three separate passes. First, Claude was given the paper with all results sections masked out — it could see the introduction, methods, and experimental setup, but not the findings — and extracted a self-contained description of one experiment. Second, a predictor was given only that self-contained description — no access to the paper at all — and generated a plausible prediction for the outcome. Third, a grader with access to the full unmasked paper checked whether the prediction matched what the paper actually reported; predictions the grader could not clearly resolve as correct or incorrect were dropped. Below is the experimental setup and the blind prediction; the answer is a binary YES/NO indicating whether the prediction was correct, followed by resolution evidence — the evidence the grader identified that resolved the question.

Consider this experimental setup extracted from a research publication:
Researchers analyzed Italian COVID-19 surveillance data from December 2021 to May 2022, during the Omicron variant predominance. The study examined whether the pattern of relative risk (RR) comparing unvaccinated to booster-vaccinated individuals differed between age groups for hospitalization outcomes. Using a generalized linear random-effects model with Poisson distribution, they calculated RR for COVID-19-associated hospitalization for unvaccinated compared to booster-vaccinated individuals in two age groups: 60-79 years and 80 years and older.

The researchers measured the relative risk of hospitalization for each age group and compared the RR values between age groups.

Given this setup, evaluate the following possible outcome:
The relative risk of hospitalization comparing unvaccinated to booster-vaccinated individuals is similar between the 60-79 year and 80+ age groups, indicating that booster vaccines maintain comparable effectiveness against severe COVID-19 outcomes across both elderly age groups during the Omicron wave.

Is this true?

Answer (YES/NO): NO